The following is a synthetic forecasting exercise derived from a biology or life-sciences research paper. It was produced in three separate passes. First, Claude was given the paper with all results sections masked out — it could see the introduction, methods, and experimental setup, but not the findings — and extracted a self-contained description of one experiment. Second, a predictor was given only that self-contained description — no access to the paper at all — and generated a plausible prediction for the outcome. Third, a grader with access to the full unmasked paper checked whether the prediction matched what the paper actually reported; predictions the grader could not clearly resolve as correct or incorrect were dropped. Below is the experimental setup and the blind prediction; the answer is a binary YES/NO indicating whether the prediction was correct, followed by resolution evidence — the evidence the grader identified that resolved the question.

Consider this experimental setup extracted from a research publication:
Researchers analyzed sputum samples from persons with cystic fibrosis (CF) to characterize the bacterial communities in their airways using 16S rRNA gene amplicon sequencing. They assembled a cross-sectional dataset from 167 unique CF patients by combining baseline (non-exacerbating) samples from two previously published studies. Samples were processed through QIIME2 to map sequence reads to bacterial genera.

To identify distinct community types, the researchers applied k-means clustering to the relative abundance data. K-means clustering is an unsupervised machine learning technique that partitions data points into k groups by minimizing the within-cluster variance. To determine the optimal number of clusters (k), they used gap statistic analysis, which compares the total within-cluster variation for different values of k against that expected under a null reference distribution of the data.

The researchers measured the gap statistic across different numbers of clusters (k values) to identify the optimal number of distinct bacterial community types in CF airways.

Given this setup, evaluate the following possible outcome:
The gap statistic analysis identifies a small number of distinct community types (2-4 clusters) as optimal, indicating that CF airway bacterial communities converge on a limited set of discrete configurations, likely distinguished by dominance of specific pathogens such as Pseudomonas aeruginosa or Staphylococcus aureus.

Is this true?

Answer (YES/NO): NO